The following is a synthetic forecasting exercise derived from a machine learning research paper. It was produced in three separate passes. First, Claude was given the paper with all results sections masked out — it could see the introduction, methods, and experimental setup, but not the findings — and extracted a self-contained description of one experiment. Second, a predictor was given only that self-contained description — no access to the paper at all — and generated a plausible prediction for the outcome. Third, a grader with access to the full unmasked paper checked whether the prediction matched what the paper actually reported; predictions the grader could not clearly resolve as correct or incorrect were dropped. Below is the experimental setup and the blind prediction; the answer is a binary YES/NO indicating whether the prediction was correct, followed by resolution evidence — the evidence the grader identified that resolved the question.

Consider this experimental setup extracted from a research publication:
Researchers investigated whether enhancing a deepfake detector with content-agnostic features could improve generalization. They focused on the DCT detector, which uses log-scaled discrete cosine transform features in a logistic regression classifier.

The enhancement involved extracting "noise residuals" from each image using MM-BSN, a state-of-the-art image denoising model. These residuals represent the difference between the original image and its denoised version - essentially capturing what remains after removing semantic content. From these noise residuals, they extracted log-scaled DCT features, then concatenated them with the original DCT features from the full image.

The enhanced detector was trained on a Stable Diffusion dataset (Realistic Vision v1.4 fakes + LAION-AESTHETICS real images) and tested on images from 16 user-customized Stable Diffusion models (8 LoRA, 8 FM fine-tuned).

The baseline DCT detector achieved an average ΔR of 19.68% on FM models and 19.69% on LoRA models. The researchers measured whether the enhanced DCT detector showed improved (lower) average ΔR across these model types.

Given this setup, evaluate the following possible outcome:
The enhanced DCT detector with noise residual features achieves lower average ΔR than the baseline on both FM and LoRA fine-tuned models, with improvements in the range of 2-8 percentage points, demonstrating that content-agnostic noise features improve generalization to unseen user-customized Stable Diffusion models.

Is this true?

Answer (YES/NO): NO